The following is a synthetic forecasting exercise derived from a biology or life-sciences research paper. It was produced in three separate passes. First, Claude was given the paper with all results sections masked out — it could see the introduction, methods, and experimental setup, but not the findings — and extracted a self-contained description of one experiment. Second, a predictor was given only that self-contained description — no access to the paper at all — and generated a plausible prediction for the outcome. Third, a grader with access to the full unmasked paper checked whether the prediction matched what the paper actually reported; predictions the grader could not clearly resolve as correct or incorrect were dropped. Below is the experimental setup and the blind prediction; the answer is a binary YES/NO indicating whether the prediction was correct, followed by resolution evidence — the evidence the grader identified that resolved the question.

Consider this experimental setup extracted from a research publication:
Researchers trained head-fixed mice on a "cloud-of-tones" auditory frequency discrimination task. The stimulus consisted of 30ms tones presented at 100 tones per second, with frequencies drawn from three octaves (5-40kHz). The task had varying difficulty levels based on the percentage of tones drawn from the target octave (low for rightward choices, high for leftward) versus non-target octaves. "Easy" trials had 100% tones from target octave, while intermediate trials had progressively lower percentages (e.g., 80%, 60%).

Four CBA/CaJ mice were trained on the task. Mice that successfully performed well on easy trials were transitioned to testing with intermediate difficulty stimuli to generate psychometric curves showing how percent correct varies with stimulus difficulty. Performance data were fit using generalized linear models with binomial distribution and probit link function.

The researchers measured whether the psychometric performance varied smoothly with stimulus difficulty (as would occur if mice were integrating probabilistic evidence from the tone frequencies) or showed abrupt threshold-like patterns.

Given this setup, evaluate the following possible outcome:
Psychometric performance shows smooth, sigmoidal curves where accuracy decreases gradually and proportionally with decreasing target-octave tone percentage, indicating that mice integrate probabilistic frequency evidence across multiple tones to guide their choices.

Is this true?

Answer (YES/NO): YES